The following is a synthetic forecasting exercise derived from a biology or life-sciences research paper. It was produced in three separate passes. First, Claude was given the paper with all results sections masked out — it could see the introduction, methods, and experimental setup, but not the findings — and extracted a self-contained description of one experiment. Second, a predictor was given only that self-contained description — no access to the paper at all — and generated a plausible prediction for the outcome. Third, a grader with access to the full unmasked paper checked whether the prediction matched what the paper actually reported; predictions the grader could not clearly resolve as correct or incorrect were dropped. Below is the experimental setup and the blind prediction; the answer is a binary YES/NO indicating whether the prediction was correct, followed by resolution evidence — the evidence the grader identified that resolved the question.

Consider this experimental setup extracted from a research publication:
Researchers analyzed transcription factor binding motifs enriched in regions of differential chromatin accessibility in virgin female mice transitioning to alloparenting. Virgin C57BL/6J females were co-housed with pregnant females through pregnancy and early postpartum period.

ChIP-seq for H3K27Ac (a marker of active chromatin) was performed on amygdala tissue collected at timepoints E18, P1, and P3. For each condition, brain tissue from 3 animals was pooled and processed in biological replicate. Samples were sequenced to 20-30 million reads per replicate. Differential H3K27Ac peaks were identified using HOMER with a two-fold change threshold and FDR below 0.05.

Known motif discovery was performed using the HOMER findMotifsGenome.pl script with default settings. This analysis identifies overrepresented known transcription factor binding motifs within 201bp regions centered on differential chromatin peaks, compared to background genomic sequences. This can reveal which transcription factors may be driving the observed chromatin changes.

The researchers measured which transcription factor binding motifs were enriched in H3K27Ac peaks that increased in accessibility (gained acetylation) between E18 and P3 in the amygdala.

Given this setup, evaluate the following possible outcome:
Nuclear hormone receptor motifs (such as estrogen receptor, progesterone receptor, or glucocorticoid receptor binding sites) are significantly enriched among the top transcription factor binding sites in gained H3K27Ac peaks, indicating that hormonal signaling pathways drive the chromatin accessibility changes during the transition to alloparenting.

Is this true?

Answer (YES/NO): NO